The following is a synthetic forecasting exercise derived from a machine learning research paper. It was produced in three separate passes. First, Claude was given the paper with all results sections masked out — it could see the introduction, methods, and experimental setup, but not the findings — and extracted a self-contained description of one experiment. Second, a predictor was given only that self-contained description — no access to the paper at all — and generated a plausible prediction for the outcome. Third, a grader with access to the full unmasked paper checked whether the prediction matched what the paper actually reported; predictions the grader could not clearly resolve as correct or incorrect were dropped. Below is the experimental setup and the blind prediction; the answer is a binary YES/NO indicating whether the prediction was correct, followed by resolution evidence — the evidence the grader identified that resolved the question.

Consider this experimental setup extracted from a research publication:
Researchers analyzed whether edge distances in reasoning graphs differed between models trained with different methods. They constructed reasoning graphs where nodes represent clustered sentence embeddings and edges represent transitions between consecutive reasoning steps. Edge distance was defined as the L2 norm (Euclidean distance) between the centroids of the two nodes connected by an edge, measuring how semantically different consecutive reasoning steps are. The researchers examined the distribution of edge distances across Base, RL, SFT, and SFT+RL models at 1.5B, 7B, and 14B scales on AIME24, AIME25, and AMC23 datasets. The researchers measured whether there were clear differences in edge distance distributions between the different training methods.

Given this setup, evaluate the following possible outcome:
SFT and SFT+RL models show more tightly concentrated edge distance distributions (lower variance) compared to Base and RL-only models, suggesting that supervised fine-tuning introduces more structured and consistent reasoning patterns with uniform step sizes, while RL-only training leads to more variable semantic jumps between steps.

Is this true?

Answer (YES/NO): NO